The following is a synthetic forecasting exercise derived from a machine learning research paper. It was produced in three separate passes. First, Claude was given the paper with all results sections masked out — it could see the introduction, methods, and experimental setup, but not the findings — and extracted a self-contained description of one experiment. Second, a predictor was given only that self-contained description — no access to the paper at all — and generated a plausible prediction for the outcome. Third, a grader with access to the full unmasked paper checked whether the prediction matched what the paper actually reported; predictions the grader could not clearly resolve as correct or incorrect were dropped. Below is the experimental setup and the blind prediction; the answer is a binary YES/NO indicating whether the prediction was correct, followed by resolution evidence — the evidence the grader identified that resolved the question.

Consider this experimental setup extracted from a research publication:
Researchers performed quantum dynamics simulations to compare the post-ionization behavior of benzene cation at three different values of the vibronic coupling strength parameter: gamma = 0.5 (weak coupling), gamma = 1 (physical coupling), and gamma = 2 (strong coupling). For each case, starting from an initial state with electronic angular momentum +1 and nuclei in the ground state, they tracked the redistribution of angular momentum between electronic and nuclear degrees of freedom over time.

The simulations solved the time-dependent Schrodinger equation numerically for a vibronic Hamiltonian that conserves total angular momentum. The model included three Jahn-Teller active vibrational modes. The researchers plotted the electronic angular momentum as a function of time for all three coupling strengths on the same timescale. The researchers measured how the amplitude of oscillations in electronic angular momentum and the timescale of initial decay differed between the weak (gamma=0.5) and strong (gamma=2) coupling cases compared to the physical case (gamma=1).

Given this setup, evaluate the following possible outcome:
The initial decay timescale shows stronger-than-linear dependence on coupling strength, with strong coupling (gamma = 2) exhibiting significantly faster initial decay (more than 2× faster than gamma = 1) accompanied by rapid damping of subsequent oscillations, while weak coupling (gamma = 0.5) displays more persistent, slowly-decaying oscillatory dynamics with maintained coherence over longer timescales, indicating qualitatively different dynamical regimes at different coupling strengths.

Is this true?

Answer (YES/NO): NO